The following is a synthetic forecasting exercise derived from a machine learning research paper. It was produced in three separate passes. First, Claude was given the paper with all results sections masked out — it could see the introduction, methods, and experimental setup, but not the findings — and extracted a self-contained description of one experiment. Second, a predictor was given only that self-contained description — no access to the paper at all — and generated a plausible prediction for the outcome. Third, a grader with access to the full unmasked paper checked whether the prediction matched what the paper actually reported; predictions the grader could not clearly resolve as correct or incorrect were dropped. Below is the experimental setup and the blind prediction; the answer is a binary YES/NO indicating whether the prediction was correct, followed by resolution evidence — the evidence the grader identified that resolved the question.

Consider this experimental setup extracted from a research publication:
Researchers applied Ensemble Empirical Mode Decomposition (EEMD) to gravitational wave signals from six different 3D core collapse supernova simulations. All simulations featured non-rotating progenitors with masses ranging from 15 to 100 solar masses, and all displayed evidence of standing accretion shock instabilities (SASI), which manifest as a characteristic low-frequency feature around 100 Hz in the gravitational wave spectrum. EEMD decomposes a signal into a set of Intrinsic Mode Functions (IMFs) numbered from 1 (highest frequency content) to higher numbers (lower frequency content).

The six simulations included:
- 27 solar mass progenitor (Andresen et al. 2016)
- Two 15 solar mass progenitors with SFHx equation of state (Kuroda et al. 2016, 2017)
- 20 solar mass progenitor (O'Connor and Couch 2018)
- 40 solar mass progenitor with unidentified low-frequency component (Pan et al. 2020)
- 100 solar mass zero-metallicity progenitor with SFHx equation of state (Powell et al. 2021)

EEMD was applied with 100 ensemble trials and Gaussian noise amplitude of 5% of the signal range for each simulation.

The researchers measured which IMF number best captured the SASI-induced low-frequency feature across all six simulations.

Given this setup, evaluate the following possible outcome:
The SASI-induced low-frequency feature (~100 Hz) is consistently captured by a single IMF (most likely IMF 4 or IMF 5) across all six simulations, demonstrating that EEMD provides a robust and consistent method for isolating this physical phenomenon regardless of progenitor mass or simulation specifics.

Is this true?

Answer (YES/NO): NO